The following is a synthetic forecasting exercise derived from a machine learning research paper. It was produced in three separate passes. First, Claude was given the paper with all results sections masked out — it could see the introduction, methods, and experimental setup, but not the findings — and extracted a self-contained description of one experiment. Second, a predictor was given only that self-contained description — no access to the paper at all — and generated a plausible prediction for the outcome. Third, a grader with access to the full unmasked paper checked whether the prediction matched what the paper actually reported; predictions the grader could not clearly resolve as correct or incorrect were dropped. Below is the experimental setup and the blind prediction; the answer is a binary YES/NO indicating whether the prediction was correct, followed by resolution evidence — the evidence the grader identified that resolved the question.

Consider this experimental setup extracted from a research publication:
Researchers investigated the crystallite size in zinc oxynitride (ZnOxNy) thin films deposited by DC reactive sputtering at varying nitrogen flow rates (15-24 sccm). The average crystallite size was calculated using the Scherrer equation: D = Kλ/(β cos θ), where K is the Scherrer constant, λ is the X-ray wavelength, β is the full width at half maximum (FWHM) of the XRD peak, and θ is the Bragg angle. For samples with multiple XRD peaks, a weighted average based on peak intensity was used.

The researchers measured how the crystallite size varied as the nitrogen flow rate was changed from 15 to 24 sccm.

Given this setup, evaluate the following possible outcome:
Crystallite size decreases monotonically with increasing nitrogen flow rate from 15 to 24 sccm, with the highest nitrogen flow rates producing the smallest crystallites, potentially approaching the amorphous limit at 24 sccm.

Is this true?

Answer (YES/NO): NO